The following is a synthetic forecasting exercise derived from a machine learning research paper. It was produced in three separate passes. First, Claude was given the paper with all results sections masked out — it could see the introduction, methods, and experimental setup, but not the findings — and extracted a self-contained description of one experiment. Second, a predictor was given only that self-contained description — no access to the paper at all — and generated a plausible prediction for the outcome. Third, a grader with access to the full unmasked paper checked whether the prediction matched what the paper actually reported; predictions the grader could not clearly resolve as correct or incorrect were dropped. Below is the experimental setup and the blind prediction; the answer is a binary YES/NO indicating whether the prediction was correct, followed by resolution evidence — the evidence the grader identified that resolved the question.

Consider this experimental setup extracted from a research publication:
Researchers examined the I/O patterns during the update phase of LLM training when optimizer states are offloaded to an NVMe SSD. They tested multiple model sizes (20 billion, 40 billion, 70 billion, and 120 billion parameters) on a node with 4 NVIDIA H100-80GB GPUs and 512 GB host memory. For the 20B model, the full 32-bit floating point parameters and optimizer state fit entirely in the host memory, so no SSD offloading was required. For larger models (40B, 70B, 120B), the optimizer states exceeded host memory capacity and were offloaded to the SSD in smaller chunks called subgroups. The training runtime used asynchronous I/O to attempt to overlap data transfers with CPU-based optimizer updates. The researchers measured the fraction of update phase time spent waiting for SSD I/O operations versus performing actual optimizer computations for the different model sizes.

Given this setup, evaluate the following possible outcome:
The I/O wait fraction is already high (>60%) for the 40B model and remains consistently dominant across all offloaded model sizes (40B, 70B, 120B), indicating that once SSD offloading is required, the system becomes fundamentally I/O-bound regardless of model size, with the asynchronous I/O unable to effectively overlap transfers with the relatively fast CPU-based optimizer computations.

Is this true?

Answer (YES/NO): YES